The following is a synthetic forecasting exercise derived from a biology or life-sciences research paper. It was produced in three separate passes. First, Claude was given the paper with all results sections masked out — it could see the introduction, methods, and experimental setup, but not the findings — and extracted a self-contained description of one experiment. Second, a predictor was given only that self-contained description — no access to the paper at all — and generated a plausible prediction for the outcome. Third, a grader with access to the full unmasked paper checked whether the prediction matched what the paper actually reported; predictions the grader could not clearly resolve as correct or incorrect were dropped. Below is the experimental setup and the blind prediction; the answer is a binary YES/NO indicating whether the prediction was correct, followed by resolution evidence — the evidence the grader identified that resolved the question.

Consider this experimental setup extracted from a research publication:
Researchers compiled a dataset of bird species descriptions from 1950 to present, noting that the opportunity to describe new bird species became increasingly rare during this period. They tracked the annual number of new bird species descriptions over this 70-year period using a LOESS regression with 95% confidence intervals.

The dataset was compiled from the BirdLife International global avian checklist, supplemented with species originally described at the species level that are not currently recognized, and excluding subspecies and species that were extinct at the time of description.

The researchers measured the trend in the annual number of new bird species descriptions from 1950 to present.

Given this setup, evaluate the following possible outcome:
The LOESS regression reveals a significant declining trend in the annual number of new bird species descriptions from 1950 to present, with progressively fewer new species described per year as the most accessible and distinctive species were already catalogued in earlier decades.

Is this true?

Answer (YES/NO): NO